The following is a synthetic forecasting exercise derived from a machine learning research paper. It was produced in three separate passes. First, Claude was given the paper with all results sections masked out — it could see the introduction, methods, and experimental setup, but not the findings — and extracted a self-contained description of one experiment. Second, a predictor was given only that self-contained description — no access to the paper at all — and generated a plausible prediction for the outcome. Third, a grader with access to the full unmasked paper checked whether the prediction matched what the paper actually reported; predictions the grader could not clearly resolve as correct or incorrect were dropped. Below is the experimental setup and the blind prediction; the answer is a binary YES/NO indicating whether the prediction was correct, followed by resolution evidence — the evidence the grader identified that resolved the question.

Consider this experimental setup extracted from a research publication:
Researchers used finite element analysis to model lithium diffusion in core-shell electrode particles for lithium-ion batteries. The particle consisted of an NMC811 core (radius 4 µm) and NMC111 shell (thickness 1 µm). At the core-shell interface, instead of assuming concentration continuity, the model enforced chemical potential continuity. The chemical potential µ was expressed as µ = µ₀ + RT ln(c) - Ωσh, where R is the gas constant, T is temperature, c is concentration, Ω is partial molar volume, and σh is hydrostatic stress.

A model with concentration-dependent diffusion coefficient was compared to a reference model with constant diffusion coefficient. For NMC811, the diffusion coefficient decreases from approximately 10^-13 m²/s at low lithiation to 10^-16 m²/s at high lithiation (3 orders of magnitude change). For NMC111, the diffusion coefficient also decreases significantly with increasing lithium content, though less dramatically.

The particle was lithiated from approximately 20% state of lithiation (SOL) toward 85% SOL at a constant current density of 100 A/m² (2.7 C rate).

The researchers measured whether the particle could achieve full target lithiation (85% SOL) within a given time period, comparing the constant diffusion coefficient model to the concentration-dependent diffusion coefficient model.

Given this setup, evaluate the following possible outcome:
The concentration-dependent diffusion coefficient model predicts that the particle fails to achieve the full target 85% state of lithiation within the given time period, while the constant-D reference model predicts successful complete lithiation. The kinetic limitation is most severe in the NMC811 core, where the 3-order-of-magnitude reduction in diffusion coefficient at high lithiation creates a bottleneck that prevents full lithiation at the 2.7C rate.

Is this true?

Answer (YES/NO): NO